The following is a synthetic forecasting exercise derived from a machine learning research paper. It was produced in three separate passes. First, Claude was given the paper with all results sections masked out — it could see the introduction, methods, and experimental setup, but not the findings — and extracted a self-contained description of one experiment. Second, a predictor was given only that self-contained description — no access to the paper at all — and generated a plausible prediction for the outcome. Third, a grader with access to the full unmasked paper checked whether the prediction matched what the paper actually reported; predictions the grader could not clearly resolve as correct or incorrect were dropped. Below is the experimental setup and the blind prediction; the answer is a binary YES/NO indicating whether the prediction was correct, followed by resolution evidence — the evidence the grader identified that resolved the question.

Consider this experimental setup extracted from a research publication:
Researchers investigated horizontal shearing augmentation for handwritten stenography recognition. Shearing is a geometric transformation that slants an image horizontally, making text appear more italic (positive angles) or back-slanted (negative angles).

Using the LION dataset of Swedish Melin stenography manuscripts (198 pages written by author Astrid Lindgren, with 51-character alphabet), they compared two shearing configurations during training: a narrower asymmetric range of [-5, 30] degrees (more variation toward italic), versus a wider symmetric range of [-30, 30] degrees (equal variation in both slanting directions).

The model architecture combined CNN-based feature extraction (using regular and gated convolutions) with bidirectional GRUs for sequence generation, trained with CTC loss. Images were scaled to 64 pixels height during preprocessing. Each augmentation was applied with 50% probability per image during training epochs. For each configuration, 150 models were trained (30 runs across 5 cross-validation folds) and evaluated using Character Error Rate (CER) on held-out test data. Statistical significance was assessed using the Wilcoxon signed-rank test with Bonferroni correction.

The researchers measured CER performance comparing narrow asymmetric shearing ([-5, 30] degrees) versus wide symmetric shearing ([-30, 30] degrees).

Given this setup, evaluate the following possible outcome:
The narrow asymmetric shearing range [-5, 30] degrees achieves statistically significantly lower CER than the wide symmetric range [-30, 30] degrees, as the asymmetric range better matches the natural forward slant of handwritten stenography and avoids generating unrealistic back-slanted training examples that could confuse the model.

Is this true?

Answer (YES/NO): NO